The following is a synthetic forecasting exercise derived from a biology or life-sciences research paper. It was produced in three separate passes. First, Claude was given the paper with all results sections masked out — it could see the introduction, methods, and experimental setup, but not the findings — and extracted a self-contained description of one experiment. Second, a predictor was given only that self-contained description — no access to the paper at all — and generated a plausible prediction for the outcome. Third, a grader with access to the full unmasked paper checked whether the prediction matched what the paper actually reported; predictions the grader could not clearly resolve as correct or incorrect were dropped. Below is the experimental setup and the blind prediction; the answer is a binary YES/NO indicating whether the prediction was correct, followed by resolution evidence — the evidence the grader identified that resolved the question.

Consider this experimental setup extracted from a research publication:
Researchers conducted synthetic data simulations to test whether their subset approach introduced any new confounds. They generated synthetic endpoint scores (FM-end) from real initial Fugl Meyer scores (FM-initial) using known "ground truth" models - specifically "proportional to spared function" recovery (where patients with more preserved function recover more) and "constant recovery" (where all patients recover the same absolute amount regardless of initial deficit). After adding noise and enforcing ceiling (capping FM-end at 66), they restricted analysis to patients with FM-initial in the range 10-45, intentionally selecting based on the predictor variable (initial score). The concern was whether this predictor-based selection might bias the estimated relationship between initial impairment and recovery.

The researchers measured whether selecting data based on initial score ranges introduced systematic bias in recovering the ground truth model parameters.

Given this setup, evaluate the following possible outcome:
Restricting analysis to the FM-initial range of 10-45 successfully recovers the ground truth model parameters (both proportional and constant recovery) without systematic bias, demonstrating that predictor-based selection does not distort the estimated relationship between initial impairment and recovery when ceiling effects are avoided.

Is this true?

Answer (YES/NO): YES